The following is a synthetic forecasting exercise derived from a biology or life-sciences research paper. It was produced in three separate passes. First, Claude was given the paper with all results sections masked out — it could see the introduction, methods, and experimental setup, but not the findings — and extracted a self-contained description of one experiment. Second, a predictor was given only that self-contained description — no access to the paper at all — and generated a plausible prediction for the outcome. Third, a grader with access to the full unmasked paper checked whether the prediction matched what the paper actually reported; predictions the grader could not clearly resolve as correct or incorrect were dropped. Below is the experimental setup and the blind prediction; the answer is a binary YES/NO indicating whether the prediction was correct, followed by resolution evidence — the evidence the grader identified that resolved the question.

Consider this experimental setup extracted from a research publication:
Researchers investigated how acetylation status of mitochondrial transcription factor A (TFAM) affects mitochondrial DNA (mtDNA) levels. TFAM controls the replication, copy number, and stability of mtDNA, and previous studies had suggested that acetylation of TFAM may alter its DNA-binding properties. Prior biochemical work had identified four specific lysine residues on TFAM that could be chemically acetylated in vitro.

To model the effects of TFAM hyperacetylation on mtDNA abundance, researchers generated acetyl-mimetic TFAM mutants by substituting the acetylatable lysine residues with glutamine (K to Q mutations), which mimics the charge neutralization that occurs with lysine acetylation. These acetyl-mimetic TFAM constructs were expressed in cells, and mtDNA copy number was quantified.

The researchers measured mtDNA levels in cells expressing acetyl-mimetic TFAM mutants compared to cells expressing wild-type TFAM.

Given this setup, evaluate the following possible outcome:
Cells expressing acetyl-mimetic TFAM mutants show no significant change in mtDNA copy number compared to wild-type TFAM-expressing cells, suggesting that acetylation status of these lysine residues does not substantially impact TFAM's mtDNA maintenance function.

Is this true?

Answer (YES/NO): NO